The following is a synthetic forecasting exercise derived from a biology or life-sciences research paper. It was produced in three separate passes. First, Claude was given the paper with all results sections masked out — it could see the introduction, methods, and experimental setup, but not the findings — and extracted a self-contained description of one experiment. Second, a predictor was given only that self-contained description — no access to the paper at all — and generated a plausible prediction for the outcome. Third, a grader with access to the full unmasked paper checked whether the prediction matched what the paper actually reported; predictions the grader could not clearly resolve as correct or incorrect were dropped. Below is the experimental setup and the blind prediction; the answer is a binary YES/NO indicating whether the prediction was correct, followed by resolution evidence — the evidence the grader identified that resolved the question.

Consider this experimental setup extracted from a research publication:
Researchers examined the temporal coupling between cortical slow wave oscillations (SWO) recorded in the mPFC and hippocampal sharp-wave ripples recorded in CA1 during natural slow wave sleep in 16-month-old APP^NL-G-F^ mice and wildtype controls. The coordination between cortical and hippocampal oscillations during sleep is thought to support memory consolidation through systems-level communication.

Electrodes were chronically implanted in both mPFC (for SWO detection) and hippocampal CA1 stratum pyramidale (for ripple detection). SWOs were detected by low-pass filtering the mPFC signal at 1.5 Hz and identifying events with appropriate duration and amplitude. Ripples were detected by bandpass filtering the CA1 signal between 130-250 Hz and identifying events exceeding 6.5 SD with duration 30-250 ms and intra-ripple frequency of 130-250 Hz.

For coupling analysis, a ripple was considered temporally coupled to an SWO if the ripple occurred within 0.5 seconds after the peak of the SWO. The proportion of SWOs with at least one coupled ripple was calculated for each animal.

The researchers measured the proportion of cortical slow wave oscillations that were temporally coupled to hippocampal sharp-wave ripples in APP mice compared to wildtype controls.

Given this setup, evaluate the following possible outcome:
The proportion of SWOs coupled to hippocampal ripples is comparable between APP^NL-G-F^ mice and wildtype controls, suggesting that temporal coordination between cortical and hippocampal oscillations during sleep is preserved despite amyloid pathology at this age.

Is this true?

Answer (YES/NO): YES